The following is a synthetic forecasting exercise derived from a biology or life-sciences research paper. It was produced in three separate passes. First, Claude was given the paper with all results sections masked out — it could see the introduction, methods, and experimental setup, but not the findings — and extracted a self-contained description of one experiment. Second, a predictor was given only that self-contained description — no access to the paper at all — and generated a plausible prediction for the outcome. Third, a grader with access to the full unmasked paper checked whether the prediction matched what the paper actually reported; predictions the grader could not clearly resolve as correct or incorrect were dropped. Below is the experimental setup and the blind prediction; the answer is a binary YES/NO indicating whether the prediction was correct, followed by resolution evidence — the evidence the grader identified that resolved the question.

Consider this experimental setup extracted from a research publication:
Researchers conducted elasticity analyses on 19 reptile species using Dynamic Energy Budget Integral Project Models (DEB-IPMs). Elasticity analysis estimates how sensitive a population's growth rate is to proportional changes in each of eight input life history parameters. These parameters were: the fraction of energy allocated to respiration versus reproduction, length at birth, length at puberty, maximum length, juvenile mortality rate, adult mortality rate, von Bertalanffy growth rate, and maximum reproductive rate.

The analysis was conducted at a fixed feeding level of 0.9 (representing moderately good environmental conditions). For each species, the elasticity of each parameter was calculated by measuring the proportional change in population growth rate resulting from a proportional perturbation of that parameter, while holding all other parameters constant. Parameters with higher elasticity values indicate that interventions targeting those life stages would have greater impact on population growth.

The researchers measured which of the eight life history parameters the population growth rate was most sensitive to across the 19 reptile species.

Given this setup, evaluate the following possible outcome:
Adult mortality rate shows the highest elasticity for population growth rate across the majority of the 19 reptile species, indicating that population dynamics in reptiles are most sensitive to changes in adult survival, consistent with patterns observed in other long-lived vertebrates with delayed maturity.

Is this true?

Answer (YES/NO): NO